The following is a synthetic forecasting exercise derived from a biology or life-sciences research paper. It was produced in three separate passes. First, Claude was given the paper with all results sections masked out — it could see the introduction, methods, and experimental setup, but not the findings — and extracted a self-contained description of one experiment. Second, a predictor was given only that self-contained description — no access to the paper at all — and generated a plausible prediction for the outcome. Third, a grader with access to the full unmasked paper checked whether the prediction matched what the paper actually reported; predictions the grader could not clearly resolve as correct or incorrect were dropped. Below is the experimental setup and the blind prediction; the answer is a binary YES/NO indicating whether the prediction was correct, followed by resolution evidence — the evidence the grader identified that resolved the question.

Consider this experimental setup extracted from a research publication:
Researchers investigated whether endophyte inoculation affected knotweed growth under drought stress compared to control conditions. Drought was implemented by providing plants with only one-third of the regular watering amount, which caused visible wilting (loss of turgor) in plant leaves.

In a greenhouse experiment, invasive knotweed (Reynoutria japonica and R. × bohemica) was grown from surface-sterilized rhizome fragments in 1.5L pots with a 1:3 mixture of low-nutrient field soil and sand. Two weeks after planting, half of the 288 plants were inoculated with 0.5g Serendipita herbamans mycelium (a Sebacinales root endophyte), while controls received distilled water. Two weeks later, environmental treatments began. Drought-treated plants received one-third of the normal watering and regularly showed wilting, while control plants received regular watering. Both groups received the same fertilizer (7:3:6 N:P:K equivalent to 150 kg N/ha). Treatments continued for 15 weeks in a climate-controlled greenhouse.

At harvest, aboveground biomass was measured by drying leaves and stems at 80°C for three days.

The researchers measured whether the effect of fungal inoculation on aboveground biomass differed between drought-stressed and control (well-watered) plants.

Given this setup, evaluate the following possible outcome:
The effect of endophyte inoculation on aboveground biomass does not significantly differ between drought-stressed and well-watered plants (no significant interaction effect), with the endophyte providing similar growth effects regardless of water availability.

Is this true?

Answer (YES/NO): NO